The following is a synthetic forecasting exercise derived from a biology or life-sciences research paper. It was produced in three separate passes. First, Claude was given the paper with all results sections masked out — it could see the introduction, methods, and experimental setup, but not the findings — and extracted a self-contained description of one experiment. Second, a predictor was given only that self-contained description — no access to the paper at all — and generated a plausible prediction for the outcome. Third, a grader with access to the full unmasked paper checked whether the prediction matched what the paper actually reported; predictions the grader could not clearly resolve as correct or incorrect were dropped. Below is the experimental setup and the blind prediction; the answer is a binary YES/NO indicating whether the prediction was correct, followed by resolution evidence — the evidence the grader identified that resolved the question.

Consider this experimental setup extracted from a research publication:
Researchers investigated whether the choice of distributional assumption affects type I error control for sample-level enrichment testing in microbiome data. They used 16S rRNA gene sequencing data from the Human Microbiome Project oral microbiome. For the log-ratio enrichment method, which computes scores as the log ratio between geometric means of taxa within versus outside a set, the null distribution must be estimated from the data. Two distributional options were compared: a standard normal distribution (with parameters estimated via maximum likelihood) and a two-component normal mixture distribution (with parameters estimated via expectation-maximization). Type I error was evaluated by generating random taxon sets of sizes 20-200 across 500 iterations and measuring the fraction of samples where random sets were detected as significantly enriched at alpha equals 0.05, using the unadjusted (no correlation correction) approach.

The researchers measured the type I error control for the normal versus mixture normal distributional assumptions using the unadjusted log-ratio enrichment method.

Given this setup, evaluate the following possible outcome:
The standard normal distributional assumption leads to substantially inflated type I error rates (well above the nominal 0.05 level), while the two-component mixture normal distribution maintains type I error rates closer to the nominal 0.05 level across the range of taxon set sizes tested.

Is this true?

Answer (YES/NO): YES